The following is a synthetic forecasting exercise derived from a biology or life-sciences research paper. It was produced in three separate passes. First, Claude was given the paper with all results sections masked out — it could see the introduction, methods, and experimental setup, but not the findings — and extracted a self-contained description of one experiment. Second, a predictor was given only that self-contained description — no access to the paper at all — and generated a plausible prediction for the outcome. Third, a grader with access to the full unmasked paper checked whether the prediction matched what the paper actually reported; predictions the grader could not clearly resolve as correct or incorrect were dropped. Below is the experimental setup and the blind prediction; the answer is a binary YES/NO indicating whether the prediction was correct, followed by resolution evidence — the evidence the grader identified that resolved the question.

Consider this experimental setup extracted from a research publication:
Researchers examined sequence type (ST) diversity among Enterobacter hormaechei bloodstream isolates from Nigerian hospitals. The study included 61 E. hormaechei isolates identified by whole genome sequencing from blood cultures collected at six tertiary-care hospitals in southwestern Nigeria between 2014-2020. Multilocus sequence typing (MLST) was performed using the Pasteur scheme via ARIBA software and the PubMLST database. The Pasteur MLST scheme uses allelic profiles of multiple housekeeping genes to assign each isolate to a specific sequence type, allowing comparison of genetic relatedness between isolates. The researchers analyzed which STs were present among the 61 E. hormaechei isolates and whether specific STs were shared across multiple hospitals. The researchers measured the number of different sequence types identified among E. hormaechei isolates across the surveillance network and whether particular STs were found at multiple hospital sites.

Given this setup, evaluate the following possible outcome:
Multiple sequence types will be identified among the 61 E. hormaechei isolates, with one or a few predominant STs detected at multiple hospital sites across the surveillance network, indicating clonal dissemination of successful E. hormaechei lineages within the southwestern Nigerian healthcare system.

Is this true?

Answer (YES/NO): NO